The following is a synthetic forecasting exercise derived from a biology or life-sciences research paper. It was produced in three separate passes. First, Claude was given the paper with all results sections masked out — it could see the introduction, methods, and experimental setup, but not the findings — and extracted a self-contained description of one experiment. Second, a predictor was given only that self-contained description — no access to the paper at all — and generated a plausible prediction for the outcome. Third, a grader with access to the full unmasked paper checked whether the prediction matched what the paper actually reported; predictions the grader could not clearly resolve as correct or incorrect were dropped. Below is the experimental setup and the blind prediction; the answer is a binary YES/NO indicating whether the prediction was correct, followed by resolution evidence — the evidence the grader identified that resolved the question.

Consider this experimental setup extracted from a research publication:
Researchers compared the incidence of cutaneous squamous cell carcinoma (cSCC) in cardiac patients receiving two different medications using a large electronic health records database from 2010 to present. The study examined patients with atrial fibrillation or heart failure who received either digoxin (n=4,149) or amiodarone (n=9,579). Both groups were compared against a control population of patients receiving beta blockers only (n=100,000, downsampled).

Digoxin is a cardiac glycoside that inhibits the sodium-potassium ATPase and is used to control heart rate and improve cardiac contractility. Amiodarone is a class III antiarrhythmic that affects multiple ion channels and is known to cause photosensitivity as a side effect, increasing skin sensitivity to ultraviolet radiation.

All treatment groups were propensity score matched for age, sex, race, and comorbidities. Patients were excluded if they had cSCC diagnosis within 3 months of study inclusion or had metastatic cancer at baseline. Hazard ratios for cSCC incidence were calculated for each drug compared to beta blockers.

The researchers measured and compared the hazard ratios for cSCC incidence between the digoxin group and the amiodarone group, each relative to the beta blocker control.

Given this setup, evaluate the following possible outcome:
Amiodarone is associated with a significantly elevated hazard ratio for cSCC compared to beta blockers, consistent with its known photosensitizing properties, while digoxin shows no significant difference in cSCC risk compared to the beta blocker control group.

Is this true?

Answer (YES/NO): NO